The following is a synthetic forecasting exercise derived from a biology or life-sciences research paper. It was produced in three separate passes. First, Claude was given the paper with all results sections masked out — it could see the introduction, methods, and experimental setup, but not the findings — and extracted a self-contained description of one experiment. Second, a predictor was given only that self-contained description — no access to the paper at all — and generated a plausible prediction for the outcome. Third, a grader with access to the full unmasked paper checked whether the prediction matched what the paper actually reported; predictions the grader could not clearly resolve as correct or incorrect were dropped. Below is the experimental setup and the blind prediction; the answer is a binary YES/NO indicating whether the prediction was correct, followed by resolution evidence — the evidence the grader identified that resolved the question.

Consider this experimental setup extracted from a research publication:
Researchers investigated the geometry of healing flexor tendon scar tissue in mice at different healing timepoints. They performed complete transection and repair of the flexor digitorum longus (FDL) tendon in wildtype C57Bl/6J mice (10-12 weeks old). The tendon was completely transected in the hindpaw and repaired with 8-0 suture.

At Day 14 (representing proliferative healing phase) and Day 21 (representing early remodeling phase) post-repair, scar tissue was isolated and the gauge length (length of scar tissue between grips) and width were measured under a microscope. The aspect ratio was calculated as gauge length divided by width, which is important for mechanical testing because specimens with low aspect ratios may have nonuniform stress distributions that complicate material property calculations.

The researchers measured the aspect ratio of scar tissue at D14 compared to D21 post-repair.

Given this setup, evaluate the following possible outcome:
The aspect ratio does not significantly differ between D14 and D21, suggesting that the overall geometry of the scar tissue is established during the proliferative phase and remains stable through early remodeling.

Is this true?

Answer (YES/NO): NO